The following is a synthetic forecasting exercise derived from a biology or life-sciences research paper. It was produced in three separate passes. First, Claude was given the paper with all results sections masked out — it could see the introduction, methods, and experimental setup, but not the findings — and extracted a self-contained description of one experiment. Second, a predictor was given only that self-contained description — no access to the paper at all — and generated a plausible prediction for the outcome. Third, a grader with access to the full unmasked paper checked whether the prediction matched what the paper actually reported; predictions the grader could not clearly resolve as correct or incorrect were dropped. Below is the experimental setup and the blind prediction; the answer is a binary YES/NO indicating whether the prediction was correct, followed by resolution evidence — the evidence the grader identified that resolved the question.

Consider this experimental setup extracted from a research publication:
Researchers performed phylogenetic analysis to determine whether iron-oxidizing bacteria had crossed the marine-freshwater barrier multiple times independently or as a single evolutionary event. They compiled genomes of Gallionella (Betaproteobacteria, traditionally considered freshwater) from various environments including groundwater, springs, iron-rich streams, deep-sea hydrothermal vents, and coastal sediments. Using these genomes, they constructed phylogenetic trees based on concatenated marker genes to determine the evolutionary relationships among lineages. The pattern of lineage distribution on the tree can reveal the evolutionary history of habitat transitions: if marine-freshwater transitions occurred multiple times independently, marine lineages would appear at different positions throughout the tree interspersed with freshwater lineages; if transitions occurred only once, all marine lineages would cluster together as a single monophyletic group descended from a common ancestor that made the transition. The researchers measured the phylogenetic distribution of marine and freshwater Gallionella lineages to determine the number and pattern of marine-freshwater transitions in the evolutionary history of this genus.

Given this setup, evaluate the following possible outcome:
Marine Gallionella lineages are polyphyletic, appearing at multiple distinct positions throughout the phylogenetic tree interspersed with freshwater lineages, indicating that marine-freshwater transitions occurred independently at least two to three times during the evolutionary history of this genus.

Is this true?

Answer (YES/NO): YES